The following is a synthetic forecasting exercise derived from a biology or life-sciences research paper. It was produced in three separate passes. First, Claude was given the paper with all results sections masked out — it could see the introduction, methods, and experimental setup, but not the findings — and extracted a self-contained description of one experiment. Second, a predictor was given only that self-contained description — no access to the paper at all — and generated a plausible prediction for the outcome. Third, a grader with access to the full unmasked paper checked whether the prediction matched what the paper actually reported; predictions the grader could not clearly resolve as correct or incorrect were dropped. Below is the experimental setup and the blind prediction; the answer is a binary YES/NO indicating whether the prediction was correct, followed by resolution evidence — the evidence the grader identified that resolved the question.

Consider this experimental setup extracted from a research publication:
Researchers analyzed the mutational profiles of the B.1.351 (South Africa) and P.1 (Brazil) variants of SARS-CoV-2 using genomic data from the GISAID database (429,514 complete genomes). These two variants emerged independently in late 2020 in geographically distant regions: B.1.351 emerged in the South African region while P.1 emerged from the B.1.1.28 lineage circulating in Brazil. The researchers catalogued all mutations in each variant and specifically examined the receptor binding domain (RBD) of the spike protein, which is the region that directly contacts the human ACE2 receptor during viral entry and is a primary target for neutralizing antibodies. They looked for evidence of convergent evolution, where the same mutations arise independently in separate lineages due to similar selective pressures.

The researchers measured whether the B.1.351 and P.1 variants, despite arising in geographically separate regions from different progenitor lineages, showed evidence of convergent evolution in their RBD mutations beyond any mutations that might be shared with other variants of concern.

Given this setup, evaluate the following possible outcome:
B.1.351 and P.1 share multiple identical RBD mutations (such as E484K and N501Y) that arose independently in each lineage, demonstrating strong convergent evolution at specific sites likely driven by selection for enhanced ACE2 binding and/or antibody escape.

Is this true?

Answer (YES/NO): YES